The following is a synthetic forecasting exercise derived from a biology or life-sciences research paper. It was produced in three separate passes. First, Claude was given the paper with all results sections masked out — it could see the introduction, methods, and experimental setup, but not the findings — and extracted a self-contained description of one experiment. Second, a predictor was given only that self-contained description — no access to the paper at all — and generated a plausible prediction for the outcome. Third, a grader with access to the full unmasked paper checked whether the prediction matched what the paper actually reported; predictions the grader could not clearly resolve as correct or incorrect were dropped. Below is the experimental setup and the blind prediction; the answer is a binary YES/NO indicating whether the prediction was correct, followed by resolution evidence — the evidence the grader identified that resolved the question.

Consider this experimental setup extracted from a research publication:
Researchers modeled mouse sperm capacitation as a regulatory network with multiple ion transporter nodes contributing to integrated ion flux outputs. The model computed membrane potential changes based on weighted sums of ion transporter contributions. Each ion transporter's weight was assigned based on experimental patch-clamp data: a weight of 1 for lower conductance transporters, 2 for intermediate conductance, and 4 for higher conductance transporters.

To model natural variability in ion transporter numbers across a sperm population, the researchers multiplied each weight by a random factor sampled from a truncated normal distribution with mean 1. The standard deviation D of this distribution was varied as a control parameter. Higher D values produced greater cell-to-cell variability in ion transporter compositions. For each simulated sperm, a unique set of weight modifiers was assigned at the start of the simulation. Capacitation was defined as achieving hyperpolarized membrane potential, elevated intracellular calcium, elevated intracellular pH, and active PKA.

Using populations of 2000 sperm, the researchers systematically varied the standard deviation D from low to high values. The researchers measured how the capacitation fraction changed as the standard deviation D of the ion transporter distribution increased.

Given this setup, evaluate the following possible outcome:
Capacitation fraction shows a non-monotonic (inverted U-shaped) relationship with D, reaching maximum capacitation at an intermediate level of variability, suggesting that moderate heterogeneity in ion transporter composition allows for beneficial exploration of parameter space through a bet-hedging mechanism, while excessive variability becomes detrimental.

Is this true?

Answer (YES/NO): NO